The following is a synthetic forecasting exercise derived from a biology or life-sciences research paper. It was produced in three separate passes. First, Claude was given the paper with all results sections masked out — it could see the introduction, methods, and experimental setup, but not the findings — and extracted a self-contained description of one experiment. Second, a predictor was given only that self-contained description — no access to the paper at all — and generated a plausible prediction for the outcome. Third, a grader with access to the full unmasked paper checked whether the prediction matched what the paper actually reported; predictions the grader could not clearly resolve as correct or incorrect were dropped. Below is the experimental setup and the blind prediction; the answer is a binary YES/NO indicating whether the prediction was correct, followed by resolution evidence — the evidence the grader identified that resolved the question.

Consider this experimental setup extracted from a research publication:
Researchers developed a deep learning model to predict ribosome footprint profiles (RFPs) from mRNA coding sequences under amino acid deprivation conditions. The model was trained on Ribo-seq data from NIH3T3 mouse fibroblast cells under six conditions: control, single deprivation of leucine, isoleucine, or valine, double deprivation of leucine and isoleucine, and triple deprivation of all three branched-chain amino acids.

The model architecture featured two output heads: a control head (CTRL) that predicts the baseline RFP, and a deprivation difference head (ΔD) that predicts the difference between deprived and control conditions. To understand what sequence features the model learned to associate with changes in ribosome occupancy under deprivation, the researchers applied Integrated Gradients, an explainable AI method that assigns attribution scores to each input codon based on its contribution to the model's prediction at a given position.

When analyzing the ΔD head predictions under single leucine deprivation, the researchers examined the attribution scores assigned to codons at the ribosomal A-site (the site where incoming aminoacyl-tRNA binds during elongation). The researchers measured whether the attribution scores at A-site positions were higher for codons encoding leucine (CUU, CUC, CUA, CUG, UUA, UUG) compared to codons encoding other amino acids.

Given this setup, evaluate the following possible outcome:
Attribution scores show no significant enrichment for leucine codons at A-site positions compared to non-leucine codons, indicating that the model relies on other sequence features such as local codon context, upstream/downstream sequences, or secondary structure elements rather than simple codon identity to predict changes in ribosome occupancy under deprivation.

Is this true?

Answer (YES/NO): NO